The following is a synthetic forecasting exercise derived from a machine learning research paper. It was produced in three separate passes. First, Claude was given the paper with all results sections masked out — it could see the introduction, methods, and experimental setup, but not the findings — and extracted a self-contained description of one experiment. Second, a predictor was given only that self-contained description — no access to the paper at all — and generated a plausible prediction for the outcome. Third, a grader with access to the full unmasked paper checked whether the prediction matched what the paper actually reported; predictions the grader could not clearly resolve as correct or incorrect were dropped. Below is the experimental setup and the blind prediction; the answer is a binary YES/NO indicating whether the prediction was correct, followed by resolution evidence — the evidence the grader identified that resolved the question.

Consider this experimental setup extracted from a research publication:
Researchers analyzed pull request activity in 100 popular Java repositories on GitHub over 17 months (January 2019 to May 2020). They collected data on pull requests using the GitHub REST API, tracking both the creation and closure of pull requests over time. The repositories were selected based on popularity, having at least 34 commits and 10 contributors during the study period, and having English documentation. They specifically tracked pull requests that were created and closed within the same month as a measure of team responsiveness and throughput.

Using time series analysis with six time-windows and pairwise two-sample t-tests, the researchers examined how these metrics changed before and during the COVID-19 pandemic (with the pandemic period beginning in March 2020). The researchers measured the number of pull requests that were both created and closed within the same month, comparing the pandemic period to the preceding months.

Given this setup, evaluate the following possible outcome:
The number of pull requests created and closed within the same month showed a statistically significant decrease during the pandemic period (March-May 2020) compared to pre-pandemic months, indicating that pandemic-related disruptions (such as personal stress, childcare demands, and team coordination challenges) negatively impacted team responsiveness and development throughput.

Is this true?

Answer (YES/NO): NO